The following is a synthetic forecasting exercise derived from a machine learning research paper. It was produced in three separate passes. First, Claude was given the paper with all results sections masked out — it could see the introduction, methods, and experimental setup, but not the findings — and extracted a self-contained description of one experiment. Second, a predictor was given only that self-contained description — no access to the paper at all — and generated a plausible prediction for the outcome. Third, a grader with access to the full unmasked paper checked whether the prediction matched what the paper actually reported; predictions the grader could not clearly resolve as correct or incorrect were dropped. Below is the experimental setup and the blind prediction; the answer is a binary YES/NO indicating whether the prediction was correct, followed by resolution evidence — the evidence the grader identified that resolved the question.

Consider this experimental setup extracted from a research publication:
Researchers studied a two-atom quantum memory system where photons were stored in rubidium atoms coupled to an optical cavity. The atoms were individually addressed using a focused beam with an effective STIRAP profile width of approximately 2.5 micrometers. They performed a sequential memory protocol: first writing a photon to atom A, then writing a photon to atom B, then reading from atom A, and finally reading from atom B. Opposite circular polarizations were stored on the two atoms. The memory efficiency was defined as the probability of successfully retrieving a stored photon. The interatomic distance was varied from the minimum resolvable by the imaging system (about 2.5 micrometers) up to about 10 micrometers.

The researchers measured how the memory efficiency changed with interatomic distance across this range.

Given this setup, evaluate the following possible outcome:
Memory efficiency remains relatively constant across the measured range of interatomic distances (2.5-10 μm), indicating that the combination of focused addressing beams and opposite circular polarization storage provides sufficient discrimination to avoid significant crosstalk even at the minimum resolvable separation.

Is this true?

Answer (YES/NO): YES